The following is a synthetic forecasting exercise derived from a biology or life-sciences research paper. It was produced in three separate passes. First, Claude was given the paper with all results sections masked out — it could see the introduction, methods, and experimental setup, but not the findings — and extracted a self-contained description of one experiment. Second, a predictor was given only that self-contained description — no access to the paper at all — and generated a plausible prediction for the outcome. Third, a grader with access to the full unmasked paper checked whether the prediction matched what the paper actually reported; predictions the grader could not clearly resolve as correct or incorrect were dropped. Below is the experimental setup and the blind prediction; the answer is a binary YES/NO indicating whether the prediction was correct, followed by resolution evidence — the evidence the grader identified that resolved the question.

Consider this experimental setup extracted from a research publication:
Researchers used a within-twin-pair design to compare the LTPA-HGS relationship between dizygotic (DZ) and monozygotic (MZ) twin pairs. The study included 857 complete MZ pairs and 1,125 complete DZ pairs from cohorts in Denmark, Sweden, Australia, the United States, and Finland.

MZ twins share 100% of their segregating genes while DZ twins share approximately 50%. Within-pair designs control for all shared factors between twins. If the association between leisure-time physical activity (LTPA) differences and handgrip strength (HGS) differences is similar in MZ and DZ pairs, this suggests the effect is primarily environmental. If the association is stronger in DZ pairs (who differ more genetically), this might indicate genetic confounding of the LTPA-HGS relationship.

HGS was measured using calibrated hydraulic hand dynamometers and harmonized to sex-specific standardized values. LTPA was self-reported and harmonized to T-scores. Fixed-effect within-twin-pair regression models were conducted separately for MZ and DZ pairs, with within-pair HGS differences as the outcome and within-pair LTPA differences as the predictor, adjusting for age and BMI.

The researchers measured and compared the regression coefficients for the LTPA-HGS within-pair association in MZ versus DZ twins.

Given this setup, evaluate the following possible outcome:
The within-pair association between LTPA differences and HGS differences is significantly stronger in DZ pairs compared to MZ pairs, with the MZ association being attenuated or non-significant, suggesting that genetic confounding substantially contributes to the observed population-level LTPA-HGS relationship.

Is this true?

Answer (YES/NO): YES